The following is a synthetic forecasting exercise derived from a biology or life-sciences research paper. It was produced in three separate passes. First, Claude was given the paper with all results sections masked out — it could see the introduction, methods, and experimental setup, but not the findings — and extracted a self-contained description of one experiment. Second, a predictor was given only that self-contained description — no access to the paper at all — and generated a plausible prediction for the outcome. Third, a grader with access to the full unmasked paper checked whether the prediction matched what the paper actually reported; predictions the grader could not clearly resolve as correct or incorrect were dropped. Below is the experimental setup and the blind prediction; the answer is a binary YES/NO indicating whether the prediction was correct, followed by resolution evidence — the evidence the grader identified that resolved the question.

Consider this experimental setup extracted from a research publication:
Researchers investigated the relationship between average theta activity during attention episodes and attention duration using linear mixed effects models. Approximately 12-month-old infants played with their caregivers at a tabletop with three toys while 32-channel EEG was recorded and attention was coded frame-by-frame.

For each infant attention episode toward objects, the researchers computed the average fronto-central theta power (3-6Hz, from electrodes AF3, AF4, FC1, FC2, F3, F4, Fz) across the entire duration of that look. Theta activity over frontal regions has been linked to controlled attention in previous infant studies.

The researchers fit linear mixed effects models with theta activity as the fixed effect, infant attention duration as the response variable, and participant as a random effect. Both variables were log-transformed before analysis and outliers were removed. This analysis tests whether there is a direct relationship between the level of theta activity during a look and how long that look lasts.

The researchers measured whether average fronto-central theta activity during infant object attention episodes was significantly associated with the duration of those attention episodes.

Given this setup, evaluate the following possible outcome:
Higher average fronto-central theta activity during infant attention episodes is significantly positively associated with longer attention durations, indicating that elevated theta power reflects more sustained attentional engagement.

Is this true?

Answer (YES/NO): YES